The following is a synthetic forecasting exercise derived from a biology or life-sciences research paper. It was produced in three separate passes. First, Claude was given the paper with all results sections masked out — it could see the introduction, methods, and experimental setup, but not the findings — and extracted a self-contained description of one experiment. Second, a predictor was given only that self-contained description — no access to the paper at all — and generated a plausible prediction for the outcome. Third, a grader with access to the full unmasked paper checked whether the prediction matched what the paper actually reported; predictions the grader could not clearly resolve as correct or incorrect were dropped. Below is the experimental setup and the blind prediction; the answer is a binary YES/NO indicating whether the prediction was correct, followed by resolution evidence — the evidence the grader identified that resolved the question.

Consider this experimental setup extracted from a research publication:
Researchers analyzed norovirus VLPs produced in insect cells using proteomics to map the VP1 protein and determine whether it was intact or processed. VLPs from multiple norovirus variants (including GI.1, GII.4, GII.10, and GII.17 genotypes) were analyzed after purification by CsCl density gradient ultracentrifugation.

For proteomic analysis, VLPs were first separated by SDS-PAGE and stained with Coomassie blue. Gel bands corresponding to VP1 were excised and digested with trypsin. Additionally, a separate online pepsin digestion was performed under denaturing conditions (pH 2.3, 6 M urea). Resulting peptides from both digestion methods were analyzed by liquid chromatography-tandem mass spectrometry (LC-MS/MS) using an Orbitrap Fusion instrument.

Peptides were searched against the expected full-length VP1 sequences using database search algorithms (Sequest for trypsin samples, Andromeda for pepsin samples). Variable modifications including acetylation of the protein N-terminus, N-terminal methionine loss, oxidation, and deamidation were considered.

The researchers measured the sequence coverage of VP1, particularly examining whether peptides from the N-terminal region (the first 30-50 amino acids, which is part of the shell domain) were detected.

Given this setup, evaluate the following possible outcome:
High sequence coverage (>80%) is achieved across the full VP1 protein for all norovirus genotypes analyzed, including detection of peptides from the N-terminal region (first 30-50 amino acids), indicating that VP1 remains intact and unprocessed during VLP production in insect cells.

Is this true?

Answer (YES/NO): NO